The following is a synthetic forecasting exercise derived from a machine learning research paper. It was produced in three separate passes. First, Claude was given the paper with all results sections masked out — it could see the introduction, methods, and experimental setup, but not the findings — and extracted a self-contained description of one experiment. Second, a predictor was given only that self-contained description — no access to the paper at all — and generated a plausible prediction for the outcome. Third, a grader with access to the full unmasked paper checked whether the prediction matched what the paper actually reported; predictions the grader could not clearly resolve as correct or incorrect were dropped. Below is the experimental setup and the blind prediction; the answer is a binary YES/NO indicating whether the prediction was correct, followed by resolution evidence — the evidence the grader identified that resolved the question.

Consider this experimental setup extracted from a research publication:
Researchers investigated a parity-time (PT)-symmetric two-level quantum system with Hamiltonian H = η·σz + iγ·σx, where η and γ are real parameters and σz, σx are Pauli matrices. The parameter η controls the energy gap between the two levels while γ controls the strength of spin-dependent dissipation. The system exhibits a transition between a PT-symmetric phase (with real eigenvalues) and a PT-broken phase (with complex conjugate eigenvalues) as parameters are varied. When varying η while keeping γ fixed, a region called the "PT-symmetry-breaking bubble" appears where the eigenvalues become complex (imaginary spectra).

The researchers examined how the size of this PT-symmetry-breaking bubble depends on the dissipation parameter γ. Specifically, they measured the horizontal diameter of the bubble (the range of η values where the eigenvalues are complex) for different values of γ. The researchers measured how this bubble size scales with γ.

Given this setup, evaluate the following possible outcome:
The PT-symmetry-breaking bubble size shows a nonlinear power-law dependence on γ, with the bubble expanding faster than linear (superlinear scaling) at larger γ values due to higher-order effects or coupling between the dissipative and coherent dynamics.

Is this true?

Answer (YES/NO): NO